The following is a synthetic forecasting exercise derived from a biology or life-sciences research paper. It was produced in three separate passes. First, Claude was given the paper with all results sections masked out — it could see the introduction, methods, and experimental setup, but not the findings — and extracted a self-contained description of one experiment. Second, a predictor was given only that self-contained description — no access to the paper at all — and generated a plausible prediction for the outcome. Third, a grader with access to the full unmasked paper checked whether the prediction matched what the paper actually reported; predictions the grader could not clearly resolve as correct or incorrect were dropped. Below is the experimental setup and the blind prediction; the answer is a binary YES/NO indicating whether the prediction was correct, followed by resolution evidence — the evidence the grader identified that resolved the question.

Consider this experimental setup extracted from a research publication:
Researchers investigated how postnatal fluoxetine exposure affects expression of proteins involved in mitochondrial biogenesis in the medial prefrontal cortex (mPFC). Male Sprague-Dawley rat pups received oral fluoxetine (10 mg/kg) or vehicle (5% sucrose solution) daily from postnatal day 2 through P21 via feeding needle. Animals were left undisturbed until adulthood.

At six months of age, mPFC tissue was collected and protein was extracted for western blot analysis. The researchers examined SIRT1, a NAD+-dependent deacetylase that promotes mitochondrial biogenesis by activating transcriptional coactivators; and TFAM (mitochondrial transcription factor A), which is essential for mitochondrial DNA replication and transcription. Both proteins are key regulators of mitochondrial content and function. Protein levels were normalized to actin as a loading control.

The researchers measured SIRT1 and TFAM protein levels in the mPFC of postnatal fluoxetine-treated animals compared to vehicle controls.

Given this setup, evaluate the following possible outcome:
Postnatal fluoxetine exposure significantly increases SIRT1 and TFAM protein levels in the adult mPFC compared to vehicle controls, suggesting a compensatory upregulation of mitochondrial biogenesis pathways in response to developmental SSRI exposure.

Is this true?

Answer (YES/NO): NO